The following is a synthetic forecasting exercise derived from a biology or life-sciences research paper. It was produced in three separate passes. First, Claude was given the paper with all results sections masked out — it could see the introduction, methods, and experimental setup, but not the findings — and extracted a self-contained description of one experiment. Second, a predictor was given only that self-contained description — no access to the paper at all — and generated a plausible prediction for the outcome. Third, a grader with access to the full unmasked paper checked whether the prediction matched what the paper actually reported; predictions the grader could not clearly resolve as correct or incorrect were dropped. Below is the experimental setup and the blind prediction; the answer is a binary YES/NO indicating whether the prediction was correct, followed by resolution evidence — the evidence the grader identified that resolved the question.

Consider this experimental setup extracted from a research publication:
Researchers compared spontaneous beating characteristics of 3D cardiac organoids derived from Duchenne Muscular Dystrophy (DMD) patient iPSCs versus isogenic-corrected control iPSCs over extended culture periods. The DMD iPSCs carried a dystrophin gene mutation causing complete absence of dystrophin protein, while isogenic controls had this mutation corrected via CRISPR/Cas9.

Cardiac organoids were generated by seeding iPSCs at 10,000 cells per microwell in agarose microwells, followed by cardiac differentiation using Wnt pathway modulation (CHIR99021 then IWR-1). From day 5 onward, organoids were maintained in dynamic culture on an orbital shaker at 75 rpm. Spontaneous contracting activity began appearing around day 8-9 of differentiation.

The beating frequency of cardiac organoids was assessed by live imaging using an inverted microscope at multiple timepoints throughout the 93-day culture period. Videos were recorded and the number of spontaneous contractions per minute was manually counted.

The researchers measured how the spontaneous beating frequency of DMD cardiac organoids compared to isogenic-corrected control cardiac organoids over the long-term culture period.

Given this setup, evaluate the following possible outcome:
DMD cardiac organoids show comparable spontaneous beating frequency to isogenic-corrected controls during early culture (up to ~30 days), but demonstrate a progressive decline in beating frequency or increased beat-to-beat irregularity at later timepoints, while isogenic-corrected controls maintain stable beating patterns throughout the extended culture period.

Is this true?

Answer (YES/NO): NO